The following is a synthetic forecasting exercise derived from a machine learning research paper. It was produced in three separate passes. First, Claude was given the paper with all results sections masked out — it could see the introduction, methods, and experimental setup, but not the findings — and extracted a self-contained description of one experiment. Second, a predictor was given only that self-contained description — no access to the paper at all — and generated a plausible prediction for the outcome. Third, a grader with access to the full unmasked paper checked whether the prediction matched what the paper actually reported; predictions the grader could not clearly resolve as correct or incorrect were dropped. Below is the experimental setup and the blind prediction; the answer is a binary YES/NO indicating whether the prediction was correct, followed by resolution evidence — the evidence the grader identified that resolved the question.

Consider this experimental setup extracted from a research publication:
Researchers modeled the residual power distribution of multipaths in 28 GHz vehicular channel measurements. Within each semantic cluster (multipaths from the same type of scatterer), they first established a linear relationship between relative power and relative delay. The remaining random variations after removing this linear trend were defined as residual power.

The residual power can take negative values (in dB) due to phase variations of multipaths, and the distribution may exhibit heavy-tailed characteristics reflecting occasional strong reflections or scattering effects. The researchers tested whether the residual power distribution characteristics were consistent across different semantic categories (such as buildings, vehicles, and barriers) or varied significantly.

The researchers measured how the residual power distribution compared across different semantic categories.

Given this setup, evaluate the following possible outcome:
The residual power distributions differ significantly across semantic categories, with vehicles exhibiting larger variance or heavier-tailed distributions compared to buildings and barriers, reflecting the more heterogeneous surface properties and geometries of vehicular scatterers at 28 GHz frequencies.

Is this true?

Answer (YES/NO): NO